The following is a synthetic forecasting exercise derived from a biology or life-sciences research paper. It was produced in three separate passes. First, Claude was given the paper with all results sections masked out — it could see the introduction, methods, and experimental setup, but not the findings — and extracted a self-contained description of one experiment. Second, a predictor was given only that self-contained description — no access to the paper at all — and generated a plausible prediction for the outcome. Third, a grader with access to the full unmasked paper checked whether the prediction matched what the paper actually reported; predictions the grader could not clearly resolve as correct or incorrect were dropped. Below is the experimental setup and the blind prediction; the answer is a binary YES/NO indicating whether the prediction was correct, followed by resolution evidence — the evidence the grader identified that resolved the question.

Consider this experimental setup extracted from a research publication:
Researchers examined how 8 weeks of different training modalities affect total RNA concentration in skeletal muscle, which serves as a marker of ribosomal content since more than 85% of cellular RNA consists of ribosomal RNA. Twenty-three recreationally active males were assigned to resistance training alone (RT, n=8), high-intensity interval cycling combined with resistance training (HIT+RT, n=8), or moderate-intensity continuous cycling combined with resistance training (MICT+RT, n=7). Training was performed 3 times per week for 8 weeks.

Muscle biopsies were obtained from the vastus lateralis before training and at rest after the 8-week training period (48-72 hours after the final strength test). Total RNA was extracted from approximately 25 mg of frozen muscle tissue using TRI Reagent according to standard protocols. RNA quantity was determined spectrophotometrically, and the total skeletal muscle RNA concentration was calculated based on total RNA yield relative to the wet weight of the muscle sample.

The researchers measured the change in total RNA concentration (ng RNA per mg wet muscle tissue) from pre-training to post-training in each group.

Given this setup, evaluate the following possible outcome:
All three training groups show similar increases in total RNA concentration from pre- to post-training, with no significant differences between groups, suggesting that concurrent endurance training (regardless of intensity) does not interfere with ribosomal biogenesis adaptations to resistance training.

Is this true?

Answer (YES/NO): NO